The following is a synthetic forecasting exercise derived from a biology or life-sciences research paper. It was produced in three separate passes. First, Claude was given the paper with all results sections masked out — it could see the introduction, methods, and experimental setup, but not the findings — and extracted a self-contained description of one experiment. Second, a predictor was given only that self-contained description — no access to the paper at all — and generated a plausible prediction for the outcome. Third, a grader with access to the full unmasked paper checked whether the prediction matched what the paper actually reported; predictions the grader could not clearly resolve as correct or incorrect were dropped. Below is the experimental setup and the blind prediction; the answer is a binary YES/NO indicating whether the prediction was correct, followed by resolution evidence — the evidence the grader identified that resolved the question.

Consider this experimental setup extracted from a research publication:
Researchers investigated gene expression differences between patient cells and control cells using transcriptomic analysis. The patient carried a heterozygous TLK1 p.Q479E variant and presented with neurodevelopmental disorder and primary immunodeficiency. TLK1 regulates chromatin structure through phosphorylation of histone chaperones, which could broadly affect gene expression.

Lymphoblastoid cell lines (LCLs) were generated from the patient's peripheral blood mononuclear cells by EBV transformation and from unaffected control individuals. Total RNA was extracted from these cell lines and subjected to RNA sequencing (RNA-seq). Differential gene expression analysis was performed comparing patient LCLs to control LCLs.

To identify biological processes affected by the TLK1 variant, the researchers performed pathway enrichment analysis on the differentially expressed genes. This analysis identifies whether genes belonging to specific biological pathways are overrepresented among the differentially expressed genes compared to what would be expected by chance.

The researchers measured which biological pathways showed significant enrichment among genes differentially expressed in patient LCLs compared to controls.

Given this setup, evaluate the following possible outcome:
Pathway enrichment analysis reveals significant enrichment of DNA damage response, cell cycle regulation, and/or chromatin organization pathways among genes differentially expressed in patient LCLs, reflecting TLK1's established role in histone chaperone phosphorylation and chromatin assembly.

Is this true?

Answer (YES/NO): NO